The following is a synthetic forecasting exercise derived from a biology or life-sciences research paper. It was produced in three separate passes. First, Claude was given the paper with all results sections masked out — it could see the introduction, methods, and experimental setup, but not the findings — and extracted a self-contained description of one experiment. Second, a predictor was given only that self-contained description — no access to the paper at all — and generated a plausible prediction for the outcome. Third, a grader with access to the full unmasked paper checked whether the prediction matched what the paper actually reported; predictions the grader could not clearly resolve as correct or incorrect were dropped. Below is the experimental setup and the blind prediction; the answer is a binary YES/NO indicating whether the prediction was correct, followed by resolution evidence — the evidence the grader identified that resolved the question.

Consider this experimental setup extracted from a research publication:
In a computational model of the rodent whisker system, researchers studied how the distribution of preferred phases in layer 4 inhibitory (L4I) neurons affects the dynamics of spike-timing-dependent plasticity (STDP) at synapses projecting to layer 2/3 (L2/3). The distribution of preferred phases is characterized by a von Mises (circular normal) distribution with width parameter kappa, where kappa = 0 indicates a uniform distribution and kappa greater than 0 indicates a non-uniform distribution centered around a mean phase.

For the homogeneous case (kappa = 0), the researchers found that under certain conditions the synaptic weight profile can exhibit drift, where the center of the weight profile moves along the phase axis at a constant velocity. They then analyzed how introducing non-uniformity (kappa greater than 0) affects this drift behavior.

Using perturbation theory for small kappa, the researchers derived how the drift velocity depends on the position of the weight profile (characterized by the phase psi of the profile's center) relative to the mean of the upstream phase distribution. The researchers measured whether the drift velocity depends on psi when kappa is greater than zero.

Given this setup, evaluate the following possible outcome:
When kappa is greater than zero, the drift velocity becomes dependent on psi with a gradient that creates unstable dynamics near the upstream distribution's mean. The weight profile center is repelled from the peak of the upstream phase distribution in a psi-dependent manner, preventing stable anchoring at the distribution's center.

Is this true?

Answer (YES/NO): NO